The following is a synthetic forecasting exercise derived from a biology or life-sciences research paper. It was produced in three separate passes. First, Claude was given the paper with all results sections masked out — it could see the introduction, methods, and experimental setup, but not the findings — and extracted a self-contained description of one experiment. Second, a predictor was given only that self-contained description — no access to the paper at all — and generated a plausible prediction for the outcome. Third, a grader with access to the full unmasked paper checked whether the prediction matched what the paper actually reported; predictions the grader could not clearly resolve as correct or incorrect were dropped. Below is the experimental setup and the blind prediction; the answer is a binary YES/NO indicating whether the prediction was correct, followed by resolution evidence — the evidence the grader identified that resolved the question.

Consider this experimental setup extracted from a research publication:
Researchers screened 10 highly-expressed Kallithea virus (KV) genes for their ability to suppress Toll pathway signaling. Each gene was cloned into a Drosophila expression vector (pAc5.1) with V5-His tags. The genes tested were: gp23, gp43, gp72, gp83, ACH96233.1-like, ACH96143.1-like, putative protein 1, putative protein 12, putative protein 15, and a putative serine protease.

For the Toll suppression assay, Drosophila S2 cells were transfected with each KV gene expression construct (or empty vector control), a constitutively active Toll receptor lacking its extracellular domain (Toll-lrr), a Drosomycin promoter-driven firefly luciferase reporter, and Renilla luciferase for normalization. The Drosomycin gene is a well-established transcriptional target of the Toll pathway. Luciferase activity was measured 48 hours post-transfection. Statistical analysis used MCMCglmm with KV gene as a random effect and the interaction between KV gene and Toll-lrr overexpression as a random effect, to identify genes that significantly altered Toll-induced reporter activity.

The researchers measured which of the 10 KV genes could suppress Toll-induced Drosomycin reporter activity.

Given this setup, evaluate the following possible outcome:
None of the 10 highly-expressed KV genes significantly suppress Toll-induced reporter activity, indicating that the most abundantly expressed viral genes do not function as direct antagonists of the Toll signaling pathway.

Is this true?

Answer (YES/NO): NO